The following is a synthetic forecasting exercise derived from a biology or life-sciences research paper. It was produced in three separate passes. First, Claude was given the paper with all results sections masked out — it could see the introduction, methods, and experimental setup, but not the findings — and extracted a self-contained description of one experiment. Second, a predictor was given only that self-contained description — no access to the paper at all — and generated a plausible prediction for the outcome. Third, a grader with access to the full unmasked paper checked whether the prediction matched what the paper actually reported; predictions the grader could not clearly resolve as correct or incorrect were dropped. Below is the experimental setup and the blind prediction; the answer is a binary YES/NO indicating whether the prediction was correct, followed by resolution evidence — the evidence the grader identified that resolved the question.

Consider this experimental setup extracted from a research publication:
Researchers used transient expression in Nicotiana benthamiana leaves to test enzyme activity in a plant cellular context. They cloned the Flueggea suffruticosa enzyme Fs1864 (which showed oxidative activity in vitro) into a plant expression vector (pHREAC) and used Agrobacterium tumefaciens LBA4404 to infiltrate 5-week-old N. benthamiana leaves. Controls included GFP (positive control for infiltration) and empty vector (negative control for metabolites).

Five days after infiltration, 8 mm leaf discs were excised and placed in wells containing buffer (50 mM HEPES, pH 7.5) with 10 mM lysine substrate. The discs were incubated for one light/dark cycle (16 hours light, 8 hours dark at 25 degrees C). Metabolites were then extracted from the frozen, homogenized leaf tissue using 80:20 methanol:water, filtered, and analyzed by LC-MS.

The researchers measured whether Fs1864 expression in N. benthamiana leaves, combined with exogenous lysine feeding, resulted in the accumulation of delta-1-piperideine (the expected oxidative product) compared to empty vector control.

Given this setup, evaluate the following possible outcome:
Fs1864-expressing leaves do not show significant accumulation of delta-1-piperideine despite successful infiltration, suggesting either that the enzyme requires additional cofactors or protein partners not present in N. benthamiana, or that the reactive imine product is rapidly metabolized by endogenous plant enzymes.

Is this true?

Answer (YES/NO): NO